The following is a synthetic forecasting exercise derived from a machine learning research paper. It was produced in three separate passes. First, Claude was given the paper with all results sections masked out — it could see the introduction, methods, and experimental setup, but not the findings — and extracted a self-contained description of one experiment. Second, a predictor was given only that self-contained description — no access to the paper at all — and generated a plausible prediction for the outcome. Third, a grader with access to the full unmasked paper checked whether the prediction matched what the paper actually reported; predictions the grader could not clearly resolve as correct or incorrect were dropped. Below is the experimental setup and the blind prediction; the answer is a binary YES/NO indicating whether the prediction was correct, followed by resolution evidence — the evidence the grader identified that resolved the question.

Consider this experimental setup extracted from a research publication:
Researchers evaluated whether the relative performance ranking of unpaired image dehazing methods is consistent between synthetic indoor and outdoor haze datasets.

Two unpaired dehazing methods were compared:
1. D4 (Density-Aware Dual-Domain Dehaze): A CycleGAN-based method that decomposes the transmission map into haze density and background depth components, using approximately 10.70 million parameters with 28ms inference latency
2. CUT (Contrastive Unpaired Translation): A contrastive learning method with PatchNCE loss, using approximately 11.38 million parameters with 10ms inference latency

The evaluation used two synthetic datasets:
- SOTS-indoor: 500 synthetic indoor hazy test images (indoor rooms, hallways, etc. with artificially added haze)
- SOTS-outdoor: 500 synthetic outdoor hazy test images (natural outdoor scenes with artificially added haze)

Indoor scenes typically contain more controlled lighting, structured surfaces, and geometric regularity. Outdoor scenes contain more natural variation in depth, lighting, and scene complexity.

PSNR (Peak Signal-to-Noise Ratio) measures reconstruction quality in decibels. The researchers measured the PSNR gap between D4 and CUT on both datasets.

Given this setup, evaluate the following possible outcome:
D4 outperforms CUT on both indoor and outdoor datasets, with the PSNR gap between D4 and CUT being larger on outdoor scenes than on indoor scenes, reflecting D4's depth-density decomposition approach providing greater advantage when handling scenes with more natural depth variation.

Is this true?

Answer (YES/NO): YES